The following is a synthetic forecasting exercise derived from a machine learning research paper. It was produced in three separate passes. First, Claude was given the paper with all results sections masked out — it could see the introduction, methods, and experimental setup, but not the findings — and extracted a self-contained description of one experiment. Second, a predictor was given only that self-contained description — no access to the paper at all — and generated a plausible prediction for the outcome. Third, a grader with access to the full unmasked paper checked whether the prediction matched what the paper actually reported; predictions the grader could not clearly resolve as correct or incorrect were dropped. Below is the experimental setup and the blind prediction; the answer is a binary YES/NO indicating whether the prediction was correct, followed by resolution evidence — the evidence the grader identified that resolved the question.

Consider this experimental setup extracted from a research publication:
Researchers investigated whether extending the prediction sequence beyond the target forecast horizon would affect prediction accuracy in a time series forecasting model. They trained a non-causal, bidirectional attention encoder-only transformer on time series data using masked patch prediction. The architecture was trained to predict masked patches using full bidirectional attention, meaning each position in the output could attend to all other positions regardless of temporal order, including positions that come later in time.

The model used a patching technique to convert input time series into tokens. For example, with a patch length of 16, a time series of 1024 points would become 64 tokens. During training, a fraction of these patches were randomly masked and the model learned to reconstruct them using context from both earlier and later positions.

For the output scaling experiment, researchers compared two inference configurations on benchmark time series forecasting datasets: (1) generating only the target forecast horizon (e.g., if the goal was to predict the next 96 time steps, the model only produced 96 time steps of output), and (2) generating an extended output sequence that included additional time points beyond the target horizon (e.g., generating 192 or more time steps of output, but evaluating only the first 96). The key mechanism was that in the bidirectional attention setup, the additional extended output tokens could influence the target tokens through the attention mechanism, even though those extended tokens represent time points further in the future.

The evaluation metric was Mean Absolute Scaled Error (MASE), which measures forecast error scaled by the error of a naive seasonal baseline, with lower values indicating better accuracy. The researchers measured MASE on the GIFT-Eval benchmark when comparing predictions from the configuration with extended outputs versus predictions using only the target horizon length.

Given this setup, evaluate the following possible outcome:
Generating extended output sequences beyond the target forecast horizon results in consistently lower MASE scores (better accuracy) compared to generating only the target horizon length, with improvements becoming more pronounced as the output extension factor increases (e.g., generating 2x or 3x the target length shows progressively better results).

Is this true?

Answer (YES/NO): YES